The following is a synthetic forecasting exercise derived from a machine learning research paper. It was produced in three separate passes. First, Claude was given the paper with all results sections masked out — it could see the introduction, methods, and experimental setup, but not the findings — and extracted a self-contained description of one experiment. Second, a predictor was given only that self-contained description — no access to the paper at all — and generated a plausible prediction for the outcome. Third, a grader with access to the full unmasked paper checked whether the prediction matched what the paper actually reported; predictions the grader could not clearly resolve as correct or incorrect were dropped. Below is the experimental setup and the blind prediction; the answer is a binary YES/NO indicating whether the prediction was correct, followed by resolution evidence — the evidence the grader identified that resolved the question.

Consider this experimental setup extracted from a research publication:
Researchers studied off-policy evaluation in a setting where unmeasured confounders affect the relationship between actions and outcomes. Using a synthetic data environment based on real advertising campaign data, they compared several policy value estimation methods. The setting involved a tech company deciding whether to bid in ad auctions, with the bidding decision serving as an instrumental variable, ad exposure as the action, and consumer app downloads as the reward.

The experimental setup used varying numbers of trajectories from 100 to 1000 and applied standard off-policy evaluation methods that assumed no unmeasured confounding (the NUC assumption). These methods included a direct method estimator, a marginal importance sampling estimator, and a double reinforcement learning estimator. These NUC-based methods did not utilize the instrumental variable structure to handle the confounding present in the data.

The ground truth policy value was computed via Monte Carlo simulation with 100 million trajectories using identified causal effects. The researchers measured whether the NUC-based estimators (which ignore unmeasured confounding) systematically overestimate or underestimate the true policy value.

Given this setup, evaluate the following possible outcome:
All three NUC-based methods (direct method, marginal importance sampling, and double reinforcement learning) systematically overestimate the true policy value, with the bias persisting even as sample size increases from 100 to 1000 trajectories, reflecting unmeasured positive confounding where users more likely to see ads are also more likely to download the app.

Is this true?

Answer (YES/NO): NO